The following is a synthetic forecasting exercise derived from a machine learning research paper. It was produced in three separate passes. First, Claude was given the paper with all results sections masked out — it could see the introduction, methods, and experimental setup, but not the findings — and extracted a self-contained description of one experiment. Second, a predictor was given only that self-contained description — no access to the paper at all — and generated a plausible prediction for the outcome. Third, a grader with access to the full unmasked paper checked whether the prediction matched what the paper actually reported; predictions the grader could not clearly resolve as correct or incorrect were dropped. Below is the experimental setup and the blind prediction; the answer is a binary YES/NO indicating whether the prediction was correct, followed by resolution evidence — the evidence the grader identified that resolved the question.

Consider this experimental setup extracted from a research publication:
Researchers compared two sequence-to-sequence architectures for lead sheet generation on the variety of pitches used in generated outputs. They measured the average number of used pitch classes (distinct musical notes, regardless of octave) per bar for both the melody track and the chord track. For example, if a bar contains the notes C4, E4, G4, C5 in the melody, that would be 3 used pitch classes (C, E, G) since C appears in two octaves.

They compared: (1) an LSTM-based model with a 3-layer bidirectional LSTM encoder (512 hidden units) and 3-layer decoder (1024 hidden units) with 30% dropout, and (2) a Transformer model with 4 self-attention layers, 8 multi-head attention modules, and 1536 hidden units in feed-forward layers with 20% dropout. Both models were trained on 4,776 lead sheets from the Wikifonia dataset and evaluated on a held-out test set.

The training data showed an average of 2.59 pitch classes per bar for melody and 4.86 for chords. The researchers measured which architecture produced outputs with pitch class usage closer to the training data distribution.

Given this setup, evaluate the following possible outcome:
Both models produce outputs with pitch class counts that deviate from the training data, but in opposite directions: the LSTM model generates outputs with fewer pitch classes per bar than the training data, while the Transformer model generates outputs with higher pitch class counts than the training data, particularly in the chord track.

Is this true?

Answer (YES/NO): NO